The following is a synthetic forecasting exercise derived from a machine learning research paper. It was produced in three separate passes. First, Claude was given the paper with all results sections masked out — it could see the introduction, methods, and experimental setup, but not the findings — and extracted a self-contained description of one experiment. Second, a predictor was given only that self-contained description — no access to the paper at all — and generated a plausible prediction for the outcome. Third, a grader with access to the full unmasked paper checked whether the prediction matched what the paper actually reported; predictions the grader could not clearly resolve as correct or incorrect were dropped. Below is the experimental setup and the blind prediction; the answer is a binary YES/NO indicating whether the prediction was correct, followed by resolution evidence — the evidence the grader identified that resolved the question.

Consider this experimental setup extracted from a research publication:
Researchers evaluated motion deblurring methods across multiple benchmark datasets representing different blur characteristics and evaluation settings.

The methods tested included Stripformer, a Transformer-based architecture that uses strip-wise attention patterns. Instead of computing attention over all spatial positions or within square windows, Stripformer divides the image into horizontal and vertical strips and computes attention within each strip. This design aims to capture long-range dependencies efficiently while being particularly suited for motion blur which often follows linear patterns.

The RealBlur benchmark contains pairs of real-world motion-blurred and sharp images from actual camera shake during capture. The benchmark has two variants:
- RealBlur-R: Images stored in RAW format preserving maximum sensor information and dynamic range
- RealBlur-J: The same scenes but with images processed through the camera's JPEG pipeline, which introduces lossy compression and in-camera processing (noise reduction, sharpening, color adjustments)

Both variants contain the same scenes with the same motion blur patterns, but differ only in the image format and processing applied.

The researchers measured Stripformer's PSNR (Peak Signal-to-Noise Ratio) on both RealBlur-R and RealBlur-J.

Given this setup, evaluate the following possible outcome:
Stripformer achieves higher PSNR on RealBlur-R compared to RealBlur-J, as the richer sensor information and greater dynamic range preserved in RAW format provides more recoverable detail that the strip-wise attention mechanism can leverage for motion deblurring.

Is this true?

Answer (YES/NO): YES